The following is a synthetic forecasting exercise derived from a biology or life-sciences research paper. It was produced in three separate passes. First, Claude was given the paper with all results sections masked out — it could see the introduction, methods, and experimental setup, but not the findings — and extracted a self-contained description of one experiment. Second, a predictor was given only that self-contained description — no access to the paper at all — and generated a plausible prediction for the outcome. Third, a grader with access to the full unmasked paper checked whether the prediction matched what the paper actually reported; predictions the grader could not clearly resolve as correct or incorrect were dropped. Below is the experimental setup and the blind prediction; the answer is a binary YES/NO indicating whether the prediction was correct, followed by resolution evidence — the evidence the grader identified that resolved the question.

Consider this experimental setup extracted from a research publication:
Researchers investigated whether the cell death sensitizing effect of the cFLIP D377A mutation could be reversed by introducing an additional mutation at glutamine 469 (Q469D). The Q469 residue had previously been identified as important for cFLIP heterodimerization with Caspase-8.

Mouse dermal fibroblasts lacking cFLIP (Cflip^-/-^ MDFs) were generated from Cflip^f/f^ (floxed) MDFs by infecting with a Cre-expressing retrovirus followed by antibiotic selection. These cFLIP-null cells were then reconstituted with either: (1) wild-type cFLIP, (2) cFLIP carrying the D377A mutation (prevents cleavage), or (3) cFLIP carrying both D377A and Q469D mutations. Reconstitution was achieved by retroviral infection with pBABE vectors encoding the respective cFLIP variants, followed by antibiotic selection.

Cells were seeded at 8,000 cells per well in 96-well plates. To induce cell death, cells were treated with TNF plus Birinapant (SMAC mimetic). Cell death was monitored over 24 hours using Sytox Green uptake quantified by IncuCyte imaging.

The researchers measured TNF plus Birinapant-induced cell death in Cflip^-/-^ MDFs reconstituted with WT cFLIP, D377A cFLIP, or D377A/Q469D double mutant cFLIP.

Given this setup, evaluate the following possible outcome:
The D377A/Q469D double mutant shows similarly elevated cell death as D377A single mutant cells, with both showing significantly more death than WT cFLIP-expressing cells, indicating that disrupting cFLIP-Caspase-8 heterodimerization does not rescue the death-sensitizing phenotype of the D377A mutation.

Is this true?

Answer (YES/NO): NO